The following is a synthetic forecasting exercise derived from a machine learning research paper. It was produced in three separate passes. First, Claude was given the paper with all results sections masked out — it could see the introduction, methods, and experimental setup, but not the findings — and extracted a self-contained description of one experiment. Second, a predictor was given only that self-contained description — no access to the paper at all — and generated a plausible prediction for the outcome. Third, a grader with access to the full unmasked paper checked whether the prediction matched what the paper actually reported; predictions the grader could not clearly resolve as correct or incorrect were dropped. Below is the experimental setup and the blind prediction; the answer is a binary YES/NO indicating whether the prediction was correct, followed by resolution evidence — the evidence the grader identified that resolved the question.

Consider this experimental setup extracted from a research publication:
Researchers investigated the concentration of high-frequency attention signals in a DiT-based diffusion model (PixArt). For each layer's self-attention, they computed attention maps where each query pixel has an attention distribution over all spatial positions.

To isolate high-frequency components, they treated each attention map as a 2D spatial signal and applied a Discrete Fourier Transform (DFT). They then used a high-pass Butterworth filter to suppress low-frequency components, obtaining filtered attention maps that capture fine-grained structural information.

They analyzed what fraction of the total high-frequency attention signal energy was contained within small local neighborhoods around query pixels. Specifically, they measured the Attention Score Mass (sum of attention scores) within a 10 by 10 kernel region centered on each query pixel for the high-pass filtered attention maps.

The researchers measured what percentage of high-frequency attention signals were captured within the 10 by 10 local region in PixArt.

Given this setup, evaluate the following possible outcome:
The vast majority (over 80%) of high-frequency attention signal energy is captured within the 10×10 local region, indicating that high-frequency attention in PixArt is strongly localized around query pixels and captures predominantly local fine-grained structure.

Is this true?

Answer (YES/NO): YES